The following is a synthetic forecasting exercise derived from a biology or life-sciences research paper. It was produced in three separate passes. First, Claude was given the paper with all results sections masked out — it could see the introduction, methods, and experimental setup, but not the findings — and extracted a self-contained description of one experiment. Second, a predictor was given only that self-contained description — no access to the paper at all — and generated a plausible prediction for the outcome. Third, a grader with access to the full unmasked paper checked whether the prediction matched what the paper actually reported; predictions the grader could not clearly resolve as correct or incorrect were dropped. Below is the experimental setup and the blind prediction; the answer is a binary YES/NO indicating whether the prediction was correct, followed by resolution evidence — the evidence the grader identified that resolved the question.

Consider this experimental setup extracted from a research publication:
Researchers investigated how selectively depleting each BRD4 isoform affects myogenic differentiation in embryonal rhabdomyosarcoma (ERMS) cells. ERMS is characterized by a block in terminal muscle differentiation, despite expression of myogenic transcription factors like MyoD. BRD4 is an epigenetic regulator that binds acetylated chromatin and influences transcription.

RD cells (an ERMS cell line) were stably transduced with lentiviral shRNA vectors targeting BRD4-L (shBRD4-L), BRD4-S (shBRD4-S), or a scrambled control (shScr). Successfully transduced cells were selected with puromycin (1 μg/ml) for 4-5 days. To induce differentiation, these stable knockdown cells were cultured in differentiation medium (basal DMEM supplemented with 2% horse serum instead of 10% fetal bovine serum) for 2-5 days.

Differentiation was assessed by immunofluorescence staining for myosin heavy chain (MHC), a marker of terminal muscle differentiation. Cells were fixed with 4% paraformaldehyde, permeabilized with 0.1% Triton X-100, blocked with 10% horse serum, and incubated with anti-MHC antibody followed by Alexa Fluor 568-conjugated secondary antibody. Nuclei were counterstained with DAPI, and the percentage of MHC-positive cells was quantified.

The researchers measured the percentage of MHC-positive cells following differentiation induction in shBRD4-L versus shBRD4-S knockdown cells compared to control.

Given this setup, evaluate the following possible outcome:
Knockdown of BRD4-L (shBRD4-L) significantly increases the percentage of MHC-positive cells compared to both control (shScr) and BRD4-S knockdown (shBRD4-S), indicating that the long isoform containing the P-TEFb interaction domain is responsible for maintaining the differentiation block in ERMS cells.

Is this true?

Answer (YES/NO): YES